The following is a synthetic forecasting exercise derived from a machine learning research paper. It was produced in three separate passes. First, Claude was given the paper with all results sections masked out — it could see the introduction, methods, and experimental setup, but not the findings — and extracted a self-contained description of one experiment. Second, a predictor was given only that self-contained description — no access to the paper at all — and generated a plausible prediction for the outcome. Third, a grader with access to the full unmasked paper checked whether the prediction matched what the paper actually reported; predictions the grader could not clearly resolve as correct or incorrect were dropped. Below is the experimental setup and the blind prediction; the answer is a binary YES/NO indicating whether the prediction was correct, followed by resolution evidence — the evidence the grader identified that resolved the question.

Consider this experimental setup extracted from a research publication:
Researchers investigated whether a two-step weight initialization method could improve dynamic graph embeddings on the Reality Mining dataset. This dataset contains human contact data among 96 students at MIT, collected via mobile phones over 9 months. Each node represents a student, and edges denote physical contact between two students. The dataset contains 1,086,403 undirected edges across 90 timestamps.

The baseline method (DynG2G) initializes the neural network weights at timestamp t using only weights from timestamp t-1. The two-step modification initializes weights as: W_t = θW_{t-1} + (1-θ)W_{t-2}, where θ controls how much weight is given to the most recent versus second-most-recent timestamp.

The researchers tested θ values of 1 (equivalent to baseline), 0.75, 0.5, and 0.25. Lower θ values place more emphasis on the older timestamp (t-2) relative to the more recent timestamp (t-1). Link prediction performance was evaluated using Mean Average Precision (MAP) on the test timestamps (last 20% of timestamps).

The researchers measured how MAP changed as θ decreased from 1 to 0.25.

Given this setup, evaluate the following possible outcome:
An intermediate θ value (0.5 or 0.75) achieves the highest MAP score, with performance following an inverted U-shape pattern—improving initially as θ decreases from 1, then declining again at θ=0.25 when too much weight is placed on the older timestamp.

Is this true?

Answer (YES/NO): NO